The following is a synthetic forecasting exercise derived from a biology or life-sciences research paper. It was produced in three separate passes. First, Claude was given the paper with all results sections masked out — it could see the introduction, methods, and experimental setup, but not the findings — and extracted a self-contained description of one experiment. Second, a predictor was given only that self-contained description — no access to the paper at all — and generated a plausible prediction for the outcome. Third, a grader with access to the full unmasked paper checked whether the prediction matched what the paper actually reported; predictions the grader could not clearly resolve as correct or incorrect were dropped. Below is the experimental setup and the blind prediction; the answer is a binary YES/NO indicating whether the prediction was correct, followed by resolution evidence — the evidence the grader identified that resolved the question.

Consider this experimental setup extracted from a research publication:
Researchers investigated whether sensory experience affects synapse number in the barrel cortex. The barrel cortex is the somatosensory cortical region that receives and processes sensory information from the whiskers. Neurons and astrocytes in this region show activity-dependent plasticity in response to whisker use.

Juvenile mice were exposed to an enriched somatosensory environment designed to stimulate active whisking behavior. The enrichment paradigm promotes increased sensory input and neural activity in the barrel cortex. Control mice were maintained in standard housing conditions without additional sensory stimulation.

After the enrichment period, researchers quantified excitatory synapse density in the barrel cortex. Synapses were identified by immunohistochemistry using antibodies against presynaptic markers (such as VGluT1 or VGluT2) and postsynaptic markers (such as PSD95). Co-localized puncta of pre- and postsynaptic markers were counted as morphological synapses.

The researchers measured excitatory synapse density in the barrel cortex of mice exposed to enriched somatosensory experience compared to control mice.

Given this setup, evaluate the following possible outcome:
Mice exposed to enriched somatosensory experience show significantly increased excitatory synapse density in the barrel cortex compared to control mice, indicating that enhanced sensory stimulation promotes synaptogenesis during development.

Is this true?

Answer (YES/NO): YES